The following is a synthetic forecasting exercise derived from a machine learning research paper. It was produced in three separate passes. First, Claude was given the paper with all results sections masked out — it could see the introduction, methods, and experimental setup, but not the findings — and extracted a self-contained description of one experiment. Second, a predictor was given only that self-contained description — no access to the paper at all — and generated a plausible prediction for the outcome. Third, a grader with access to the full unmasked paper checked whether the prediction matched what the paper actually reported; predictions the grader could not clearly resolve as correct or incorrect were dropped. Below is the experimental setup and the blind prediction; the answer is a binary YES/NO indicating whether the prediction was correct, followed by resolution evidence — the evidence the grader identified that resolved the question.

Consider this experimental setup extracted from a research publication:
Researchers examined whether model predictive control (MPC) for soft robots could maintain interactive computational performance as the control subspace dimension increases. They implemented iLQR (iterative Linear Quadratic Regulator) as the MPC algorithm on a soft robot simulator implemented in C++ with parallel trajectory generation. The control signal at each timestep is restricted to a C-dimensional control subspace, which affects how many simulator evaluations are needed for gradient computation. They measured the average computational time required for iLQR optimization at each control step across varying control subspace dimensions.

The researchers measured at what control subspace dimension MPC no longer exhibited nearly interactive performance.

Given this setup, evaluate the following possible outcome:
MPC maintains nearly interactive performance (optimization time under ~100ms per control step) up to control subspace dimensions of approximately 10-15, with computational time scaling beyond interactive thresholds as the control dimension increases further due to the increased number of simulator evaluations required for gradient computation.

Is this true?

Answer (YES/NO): NO